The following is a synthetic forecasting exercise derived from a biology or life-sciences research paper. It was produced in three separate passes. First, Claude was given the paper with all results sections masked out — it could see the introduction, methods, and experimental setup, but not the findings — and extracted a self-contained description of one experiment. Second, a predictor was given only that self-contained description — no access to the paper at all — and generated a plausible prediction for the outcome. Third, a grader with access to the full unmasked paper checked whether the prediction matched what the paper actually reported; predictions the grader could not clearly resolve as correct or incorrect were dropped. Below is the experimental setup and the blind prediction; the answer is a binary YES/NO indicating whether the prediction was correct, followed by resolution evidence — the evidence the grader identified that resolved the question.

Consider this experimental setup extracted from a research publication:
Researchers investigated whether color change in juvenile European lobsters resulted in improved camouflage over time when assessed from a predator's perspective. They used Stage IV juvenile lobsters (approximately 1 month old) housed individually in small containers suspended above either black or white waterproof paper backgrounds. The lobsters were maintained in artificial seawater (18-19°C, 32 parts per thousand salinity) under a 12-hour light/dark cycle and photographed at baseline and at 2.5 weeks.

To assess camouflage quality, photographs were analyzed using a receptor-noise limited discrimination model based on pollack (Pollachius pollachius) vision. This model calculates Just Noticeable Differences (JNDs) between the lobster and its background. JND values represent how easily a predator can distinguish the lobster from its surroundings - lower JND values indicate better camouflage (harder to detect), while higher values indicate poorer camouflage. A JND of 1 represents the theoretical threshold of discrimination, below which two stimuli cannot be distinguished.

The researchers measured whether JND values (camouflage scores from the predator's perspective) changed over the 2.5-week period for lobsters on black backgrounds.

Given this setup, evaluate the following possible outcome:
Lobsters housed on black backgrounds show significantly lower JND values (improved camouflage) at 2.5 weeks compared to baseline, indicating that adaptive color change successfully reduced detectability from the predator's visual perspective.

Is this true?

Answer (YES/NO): NO